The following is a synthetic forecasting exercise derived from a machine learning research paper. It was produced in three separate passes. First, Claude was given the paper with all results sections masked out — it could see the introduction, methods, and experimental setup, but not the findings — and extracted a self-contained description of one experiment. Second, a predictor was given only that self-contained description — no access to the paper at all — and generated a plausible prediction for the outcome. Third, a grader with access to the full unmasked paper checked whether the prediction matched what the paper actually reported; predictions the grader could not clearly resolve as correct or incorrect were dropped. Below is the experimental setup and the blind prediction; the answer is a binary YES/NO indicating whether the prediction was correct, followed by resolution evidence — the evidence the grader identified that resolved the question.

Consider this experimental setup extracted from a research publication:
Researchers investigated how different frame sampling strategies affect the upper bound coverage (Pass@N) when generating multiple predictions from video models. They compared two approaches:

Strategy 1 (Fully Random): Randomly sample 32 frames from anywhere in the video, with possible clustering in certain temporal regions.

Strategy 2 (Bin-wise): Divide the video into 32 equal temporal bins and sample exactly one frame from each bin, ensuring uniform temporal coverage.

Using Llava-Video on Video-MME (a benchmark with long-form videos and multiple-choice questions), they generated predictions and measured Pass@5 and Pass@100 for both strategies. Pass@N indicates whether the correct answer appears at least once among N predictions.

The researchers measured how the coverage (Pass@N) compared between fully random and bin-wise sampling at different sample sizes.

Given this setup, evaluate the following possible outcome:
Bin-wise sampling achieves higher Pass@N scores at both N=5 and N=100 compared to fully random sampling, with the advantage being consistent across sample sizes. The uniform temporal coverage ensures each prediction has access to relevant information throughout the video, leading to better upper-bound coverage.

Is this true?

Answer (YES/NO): NO